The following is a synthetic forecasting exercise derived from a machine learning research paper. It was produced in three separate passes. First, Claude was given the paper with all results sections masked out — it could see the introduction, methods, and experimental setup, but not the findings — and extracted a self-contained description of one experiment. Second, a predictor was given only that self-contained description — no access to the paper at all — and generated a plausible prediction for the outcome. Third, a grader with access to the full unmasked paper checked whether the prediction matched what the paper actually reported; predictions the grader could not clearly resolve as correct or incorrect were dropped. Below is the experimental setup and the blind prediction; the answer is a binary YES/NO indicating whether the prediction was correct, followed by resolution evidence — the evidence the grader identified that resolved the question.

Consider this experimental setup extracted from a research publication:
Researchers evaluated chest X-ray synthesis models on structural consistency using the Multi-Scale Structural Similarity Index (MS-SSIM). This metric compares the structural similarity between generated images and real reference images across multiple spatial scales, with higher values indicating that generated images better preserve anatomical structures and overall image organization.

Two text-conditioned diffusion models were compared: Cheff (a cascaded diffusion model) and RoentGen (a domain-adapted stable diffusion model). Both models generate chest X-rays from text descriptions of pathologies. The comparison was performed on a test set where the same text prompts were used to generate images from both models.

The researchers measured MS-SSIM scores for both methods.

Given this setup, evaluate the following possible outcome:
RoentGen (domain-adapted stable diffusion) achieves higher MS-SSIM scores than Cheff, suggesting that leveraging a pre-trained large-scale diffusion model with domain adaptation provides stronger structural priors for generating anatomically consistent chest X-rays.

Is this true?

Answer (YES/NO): NO